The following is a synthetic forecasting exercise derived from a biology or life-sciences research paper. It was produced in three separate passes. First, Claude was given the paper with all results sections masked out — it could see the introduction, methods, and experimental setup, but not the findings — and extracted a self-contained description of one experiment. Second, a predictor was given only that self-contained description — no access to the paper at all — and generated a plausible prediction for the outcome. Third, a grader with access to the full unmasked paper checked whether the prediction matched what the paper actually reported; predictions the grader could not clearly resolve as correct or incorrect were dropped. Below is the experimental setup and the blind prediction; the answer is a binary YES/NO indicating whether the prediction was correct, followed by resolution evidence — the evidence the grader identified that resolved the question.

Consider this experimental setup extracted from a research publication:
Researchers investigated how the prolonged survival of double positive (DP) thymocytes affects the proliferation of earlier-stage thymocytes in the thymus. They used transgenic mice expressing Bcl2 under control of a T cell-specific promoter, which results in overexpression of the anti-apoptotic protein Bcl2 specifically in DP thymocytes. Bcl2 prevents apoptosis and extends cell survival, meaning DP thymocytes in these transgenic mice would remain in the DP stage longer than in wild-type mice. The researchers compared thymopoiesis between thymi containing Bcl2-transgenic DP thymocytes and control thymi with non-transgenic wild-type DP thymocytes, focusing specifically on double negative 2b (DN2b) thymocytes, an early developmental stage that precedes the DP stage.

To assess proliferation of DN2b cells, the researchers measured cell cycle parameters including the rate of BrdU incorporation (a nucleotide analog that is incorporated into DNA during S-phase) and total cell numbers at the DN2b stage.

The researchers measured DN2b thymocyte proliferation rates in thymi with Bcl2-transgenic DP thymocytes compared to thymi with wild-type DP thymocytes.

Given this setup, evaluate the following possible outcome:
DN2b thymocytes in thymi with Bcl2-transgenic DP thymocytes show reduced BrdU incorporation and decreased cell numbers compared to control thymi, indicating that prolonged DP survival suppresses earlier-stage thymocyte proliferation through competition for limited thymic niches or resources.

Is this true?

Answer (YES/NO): YES